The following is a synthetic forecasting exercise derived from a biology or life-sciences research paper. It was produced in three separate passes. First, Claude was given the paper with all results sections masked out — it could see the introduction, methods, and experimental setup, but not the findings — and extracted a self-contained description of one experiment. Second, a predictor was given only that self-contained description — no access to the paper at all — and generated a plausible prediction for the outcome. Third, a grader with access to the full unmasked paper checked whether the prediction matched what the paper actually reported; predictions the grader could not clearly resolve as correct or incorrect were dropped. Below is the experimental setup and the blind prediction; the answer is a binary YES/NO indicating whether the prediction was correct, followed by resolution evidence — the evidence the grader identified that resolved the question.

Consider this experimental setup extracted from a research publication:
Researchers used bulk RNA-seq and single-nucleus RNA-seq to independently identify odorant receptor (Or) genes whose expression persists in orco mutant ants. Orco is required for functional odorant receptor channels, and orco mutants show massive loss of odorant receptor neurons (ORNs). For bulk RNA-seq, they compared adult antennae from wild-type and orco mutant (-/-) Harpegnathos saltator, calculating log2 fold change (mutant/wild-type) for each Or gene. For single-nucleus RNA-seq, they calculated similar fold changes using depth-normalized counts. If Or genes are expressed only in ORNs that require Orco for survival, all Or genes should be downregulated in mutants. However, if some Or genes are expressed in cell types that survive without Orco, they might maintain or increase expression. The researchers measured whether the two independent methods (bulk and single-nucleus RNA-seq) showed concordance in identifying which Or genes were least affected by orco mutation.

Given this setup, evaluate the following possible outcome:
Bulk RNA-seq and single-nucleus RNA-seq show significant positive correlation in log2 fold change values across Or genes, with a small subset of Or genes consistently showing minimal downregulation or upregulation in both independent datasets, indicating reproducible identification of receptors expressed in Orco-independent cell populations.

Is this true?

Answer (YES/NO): YES